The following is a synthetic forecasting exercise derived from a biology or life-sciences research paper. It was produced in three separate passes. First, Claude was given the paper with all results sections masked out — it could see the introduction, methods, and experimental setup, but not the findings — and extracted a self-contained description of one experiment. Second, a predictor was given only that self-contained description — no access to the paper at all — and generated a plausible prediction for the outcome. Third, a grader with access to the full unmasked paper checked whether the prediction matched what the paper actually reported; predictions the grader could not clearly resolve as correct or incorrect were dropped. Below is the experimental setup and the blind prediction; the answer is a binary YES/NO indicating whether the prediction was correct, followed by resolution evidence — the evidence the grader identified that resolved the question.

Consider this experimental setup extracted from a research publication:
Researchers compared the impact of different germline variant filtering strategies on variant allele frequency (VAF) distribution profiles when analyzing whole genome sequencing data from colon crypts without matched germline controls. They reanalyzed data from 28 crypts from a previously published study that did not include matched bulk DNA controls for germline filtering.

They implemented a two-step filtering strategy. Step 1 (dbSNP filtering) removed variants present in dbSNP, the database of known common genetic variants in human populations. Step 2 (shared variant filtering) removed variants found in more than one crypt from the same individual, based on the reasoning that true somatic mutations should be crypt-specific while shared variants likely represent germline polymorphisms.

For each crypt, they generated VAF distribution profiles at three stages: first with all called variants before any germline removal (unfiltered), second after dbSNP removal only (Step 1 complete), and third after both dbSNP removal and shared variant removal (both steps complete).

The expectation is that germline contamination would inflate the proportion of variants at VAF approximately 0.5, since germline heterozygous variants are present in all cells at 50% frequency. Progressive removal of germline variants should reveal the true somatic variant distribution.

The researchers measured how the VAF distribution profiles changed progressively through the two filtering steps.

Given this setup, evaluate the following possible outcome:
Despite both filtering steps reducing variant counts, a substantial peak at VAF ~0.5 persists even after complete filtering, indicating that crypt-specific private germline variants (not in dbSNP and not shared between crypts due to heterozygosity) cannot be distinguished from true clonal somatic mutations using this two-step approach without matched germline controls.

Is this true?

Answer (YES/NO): NO